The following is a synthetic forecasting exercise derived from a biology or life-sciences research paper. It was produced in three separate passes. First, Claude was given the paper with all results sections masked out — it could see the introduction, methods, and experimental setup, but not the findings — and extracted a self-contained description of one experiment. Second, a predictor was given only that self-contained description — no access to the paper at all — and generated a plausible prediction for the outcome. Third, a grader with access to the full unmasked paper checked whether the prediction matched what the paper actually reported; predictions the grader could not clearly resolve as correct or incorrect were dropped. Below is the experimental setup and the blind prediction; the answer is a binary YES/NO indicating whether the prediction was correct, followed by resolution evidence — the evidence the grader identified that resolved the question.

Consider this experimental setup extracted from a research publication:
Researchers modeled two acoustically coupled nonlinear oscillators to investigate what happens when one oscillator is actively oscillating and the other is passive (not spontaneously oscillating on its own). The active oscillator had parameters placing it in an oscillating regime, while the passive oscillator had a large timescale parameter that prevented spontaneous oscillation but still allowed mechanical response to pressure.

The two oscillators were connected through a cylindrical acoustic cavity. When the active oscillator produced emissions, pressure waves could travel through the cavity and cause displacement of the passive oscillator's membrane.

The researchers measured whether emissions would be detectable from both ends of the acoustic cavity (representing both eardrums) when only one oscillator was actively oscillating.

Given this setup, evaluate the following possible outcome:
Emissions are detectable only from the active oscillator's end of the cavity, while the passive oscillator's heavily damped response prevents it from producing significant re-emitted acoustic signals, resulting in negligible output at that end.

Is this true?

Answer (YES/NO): NO